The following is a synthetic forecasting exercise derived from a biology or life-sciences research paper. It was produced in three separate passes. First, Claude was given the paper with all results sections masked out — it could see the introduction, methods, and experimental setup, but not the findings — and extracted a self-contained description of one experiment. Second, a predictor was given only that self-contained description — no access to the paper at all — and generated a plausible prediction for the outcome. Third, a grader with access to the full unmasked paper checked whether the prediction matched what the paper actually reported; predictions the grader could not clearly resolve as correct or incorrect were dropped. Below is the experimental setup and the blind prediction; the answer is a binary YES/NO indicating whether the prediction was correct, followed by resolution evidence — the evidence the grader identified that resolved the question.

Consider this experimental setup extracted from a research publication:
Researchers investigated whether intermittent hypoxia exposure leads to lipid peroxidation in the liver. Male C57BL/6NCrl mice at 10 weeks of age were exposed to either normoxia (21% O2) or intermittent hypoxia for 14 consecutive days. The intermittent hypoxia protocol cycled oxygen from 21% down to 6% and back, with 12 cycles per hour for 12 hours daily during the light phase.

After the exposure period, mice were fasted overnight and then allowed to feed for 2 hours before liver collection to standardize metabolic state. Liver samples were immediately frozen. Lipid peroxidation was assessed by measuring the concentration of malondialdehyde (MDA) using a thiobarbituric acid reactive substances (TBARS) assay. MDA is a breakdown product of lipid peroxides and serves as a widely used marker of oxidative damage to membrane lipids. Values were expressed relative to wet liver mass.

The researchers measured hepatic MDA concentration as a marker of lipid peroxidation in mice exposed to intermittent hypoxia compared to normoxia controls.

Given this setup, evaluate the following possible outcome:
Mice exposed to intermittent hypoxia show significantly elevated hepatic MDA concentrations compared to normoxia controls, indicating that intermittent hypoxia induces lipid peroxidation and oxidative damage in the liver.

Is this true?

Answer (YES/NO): NO